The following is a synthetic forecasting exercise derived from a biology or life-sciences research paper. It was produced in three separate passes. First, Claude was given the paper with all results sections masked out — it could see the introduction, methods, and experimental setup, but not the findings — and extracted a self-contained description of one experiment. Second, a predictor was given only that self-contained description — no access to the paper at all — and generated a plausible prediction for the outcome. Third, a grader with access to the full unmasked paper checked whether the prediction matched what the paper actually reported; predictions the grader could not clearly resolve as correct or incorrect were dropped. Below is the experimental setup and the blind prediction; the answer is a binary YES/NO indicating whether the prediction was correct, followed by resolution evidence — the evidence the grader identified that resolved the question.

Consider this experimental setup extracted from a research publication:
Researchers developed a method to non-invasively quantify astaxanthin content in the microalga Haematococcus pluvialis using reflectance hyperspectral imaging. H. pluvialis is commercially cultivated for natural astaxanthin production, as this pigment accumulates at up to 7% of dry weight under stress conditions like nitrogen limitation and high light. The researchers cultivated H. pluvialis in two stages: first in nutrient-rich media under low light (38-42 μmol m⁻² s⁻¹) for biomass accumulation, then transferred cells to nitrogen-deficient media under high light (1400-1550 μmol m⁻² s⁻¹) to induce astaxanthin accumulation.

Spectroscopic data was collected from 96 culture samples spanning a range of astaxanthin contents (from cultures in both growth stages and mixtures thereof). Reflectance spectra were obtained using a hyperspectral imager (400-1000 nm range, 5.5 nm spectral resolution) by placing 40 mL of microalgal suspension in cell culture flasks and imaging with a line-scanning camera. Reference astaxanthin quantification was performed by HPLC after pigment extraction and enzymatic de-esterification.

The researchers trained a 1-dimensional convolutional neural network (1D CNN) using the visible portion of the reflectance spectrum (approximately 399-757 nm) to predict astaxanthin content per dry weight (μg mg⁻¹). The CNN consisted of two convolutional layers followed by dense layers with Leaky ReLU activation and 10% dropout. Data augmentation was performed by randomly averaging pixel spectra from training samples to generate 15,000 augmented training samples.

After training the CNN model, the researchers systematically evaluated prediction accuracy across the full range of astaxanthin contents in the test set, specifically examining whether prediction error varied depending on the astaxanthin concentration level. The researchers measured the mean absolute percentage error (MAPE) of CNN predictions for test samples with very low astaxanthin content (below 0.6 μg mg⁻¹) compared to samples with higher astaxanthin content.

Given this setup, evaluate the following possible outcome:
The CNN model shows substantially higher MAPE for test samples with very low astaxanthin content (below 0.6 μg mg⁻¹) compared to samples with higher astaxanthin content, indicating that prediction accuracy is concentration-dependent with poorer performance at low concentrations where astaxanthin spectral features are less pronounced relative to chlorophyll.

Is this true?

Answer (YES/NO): YES